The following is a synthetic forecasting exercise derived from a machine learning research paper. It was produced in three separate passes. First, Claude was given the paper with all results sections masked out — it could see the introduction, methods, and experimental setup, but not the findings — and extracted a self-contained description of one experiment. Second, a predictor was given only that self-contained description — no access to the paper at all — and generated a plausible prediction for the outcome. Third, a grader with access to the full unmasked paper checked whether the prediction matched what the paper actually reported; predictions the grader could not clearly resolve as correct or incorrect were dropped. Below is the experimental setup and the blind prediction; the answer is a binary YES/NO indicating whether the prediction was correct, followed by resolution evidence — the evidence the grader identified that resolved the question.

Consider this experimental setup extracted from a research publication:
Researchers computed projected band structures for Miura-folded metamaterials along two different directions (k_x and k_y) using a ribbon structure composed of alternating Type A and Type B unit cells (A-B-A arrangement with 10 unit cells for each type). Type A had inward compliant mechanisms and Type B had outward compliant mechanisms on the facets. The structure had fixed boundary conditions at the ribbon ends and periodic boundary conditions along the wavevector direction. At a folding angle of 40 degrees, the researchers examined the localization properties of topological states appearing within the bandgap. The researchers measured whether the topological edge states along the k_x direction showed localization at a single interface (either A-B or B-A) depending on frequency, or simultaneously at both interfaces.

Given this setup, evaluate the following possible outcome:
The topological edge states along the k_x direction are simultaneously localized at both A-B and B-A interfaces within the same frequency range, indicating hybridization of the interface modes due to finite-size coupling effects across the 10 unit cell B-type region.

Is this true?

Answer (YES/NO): NO